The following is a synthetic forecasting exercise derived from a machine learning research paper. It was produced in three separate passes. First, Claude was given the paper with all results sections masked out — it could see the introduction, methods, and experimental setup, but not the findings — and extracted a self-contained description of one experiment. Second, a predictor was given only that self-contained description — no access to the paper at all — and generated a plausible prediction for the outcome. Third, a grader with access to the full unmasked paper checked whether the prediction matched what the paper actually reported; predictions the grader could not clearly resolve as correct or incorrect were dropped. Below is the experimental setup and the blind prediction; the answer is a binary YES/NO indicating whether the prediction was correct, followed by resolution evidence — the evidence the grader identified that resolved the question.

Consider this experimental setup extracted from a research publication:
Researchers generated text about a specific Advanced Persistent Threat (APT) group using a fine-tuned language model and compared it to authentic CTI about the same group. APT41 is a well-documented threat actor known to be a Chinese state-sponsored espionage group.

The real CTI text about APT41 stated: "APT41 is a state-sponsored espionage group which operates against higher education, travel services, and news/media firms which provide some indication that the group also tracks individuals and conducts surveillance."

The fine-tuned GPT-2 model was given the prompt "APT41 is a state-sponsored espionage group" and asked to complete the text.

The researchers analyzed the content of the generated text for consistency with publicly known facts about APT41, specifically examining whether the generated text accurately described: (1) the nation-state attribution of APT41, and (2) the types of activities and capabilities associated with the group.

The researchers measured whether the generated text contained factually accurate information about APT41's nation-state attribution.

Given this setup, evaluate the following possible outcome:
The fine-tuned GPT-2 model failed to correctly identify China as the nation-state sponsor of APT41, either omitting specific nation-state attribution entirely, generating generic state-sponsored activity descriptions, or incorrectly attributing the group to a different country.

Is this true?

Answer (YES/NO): YES